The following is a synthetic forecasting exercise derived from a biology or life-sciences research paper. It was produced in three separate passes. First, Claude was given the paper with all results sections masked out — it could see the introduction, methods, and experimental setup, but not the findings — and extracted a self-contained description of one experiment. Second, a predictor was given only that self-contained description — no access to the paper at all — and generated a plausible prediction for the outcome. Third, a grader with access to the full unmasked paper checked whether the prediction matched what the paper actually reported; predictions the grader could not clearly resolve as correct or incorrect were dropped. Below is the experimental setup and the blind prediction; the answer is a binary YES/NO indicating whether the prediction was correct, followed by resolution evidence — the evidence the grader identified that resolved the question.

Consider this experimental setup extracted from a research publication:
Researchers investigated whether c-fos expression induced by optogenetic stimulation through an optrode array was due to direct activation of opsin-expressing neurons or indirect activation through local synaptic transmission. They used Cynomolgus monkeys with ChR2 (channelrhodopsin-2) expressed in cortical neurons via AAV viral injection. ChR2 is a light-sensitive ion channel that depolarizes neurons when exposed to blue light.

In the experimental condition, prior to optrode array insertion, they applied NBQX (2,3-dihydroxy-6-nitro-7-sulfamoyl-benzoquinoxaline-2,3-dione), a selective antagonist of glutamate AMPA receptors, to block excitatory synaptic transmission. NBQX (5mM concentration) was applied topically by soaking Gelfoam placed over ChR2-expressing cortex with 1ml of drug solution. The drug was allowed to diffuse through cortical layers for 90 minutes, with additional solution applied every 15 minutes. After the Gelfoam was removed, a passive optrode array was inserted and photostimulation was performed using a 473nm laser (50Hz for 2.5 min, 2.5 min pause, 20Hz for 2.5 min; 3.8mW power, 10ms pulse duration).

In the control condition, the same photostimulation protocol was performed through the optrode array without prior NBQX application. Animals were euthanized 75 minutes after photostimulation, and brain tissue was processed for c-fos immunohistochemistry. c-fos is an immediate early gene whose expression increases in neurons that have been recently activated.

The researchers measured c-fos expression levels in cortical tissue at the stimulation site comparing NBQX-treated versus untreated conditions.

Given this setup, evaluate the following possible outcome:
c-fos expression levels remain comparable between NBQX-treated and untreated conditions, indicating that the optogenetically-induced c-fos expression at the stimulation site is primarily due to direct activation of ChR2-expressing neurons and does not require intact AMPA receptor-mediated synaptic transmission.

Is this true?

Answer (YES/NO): NO